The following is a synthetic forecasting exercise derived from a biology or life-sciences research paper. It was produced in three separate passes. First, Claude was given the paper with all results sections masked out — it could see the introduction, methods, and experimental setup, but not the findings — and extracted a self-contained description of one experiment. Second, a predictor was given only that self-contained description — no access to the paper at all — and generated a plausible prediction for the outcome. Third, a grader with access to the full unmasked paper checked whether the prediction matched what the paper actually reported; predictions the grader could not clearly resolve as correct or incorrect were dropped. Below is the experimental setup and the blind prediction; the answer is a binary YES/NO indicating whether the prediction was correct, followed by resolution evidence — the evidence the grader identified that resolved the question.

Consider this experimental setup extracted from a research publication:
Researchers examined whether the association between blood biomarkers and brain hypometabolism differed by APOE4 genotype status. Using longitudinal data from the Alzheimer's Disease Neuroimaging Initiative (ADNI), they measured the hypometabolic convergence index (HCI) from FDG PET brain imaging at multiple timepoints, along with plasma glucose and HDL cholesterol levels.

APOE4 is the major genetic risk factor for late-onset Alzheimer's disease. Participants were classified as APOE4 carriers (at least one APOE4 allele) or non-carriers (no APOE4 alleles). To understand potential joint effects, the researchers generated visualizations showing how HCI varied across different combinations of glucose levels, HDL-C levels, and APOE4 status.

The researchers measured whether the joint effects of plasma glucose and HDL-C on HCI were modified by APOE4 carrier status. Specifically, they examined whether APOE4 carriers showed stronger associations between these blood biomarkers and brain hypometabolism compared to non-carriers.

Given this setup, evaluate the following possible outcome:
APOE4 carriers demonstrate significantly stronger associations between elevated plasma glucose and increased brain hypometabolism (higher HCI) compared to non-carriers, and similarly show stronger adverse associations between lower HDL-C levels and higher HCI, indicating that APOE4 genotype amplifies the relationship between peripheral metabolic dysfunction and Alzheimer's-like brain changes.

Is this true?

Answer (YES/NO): NO